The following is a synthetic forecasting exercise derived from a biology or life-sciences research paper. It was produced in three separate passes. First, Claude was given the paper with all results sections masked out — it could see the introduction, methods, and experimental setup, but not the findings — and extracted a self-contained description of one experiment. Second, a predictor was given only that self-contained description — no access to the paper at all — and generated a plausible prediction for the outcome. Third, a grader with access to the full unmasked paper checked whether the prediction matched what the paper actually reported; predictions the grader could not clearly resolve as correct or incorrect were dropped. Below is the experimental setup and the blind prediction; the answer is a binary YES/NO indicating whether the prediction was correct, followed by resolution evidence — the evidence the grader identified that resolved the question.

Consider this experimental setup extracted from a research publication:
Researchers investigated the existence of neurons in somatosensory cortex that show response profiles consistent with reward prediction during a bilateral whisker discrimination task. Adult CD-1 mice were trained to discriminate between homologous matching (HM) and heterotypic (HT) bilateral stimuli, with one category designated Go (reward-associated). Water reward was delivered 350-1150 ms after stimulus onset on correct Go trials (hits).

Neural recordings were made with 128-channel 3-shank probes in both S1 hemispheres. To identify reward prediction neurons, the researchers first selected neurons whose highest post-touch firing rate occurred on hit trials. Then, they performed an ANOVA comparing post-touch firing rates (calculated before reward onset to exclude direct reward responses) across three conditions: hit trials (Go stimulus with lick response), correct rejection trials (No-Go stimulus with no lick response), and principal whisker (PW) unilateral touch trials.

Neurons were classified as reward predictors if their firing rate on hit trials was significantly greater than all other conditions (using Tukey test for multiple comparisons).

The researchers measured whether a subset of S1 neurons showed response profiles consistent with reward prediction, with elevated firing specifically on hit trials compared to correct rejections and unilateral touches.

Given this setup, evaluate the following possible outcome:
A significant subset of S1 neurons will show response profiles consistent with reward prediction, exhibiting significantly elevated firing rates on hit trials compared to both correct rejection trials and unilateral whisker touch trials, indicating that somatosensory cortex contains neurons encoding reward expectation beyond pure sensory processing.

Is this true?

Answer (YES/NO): YES